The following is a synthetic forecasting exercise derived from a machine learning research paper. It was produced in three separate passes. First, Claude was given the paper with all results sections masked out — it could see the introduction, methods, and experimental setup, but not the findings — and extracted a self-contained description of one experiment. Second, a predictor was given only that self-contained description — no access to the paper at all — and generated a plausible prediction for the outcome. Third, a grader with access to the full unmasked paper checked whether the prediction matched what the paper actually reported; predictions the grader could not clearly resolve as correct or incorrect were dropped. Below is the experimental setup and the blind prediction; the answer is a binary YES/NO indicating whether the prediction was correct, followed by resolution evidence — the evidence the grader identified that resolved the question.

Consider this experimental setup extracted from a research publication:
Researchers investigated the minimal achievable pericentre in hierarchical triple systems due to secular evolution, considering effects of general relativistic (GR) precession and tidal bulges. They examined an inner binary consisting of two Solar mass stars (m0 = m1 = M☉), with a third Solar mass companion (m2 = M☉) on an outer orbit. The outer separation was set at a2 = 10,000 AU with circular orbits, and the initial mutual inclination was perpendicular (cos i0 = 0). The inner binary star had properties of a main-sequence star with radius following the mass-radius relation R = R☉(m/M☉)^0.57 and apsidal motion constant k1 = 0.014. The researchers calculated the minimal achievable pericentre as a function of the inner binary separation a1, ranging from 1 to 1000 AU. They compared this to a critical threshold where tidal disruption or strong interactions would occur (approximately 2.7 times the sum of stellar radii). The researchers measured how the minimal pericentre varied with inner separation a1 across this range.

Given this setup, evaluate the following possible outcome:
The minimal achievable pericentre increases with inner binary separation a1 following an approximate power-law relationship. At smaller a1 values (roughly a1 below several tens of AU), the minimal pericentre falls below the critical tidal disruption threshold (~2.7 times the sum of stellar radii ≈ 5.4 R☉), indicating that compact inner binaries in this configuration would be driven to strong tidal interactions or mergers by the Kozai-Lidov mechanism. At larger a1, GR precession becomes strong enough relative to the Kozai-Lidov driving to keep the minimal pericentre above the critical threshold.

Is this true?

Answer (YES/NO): NO